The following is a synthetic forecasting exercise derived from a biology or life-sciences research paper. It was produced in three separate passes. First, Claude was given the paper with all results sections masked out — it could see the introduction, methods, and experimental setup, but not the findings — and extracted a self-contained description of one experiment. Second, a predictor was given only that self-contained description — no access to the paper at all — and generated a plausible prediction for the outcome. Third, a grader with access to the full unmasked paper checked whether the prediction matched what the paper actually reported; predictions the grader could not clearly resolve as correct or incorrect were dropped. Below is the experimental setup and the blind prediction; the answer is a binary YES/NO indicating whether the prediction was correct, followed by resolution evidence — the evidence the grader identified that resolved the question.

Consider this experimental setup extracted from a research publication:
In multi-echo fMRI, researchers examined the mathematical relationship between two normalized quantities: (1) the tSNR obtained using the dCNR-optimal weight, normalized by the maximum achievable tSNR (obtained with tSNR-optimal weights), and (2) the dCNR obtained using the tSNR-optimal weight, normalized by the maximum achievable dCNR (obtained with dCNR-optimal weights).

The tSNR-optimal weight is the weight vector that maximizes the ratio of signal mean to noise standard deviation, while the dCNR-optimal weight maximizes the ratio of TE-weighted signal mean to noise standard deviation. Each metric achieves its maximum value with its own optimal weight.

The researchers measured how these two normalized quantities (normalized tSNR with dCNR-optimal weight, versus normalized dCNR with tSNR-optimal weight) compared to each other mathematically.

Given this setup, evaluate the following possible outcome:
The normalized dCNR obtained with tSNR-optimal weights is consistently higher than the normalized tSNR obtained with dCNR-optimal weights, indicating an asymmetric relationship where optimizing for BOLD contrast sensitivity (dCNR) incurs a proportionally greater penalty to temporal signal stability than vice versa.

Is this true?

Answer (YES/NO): NO